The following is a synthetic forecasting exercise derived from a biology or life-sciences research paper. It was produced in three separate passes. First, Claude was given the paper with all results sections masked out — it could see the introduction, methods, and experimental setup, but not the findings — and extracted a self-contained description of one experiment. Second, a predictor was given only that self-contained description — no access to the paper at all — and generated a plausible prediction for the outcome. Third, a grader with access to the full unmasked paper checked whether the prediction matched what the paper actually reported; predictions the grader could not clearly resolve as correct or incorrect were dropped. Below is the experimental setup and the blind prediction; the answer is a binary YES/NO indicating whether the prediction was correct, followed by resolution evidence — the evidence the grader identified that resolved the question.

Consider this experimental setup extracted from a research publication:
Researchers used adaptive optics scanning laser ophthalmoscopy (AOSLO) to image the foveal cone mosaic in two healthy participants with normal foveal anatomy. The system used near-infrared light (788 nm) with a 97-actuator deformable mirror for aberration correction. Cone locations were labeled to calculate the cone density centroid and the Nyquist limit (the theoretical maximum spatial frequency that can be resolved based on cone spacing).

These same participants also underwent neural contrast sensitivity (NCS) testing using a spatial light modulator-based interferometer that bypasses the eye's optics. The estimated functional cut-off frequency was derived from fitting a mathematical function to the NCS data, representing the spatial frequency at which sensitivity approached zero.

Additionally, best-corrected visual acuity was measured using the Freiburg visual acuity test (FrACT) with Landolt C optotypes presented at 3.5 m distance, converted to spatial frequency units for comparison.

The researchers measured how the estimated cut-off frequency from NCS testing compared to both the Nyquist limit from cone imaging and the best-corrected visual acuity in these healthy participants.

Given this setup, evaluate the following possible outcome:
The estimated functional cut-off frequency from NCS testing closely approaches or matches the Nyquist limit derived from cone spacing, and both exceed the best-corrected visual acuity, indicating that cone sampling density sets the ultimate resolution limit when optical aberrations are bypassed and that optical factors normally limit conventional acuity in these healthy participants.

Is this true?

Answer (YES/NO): NO